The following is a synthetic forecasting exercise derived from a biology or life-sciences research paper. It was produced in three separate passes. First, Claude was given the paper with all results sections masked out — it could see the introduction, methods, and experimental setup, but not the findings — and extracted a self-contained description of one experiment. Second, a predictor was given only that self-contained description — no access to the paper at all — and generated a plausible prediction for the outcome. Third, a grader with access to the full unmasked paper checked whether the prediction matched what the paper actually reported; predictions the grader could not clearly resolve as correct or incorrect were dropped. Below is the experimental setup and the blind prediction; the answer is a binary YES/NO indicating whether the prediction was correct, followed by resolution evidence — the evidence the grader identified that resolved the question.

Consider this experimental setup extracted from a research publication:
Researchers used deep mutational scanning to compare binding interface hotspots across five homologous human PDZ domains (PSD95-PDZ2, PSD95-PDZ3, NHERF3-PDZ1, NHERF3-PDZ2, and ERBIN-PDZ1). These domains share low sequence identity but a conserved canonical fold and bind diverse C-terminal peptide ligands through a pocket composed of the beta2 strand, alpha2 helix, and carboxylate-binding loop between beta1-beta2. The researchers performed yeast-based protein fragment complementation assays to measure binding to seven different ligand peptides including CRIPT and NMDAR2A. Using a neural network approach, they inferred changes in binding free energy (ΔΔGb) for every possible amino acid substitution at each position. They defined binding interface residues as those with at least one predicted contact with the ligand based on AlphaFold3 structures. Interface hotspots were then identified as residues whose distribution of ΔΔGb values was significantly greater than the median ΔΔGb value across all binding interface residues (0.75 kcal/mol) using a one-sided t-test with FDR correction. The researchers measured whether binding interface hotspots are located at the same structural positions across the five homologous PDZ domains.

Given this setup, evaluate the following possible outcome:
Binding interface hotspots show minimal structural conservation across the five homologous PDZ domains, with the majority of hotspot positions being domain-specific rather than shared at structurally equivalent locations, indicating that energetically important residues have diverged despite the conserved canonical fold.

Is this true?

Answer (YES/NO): NO